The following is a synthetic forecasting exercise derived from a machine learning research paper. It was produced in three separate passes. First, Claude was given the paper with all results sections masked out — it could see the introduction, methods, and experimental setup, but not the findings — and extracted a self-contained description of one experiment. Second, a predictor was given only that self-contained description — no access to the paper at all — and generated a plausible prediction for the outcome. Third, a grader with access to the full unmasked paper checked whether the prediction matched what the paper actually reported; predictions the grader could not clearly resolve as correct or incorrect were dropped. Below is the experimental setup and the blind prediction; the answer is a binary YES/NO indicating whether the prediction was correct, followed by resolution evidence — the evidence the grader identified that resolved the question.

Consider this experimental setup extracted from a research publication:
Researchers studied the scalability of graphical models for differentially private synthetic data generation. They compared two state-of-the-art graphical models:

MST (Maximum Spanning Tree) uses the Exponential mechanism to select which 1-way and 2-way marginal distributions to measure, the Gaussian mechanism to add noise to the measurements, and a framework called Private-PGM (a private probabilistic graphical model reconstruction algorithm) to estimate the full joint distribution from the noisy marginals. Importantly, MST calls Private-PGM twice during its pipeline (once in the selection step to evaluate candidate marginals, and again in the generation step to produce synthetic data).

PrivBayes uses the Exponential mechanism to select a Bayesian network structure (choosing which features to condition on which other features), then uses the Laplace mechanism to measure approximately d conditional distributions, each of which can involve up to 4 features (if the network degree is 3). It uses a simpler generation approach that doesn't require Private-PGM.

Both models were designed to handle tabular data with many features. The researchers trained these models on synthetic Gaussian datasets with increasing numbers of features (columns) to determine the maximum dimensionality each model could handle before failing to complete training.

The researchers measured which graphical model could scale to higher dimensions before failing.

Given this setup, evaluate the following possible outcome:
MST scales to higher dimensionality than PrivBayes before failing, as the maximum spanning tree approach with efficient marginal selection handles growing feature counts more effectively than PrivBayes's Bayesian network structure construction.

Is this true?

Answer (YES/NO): NO